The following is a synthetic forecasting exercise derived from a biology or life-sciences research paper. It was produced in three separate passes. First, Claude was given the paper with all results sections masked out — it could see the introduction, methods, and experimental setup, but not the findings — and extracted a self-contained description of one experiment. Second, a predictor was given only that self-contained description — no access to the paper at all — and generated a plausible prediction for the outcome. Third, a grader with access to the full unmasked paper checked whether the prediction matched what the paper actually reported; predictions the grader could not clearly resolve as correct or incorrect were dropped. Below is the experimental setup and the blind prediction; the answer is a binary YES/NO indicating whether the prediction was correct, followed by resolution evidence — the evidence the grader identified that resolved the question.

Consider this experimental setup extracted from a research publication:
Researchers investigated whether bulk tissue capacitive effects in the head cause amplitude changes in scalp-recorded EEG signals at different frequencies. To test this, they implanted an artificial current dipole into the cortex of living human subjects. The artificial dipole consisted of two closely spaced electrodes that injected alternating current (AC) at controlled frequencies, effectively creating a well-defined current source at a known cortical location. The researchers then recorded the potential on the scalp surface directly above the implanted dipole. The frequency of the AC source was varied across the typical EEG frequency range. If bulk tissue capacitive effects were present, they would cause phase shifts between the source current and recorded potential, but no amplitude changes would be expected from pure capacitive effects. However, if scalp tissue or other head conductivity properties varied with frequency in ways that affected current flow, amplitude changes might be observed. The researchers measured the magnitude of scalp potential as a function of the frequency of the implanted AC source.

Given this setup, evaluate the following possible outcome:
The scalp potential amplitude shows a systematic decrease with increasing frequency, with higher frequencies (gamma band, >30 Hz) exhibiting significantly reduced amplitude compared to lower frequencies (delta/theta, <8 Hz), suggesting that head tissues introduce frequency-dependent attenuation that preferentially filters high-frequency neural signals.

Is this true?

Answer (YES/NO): NO